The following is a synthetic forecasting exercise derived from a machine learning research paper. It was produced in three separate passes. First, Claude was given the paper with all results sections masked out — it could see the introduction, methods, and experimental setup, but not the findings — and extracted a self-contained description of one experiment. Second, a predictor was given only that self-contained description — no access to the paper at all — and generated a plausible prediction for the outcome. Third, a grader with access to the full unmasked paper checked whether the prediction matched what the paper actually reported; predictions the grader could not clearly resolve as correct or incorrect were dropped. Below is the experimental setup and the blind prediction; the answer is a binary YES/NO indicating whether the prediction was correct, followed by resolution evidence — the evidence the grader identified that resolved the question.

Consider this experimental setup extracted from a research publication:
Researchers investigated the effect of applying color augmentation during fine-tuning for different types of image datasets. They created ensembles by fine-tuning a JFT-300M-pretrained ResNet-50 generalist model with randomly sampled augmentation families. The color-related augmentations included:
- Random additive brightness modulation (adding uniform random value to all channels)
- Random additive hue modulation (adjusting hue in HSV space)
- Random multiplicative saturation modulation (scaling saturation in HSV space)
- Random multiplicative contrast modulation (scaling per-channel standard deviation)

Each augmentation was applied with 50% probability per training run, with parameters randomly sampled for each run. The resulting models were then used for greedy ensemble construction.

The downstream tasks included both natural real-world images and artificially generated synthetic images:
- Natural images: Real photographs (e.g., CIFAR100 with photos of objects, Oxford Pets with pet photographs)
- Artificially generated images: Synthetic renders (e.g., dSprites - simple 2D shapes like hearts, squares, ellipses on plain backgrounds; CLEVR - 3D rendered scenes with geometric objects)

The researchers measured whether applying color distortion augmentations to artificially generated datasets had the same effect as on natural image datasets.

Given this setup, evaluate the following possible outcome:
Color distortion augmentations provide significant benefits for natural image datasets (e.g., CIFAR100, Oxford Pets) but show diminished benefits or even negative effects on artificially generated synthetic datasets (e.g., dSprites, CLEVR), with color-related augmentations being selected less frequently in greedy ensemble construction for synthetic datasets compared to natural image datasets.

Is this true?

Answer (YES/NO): NO